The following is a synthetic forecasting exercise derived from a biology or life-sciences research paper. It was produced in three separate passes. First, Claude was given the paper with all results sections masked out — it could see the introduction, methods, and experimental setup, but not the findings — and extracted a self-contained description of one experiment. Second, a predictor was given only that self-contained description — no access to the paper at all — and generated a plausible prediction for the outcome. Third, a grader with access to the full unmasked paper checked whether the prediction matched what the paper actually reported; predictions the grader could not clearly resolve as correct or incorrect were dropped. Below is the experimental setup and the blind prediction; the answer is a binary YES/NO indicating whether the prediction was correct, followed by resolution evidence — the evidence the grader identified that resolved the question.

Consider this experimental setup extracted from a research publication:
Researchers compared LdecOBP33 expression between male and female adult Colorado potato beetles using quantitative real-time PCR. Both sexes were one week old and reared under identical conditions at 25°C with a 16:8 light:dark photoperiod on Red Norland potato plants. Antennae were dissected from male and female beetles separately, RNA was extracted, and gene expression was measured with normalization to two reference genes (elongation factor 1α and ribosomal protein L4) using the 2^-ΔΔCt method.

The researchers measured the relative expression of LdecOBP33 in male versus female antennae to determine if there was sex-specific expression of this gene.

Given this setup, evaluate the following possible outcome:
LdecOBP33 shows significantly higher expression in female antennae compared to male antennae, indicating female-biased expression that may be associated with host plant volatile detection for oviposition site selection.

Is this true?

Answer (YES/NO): NO